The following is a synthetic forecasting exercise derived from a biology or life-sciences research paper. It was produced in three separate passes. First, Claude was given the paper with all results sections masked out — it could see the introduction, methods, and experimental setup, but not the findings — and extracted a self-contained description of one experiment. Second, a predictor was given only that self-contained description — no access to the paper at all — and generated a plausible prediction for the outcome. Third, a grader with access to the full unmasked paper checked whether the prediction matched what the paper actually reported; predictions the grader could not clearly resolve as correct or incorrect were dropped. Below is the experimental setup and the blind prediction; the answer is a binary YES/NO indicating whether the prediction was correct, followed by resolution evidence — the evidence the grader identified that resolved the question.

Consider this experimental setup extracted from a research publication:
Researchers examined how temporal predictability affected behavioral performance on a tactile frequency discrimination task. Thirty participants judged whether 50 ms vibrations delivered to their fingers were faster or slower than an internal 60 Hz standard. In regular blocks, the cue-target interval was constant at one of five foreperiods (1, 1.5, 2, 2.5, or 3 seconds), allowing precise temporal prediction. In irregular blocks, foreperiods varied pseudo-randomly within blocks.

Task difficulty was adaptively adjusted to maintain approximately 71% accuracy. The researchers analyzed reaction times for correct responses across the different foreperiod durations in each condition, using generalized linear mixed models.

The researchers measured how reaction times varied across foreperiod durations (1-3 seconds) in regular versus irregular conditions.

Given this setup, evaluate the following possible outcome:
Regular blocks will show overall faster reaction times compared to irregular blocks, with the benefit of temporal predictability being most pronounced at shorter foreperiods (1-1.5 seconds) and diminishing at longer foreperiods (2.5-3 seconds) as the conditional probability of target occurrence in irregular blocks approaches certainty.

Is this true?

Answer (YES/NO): YES